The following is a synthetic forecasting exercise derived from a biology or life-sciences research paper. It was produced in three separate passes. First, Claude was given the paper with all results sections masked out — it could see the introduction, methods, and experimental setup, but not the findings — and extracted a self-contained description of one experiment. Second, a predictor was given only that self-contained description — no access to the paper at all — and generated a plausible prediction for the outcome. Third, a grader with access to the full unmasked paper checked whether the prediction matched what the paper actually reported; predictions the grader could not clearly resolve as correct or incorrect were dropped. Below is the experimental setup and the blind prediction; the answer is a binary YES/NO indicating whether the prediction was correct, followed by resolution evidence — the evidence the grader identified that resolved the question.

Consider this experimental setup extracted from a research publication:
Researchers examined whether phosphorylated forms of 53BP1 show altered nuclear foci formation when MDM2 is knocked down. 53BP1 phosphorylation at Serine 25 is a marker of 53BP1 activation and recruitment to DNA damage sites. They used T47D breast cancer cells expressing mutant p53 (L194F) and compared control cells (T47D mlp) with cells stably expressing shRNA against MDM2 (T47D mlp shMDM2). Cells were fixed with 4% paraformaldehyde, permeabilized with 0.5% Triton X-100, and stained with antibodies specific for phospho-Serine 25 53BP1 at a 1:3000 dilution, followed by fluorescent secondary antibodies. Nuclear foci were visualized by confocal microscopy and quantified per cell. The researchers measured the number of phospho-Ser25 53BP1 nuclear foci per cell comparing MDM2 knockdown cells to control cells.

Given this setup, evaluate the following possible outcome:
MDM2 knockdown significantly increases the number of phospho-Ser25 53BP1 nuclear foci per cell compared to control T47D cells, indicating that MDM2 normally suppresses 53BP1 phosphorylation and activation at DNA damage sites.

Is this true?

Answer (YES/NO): NO